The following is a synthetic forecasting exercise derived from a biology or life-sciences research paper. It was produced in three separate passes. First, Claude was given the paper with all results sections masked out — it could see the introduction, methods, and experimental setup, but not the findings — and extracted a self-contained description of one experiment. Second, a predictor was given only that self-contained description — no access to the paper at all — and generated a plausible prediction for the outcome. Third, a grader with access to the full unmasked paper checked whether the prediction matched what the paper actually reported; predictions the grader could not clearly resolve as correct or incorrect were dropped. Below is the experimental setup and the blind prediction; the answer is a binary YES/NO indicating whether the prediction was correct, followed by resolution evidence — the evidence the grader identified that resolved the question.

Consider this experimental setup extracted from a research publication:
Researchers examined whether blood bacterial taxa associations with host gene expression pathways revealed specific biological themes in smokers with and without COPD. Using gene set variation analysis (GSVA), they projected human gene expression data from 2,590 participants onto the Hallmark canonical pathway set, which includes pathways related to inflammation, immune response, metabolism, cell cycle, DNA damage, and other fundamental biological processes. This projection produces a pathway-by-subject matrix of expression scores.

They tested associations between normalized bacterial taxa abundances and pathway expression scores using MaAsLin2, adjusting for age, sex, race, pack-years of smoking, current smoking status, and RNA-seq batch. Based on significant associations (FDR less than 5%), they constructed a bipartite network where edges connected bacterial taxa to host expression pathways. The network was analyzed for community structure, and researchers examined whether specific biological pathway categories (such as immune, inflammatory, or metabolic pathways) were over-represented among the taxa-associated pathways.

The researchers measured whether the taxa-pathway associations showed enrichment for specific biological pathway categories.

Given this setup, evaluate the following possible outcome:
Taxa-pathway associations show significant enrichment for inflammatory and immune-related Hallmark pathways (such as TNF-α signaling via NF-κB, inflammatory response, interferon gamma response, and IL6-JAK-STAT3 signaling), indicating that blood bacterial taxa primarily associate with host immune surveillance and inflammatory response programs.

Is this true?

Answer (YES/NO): NO